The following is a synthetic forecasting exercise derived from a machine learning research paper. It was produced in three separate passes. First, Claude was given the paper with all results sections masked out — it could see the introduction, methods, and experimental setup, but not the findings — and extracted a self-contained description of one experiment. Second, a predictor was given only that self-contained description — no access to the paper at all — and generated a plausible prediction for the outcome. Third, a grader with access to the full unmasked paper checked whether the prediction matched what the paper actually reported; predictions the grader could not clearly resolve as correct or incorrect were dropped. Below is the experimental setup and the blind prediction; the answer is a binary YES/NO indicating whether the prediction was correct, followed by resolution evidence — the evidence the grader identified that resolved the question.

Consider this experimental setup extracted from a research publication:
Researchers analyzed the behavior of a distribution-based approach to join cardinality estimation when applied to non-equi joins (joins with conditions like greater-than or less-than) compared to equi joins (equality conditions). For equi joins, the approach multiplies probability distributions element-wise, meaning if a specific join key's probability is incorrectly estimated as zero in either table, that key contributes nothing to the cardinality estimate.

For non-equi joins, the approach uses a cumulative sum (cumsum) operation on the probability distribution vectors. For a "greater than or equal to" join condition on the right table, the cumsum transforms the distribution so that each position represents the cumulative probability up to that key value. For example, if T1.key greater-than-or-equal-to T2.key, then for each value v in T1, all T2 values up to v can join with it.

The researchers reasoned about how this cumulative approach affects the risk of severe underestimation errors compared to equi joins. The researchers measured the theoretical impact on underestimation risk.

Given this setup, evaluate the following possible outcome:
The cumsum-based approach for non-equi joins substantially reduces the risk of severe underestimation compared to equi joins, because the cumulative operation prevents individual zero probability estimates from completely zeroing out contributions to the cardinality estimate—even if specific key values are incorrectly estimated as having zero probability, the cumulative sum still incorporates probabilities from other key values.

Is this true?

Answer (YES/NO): YES